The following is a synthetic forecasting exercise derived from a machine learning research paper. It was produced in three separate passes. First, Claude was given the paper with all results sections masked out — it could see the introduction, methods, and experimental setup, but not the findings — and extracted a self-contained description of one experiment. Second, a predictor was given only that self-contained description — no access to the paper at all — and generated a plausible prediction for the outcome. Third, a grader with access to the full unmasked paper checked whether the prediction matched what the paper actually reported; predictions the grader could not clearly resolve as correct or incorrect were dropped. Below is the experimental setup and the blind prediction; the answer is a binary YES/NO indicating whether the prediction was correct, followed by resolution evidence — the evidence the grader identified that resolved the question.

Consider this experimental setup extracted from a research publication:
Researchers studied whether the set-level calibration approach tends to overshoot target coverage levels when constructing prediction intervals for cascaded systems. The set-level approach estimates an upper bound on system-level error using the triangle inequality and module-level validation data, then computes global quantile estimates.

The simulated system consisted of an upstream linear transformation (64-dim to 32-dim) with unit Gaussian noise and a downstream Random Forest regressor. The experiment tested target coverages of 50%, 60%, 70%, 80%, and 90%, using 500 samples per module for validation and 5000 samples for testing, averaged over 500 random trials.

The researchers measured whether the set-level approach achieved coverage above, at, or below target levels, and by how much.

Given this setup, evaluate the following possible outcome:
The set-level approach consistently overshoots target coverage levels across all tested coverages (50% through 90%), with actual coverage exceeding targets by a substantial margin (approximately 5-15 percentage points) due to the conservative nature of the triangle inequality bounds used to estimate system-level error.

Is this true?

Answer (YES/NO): NO